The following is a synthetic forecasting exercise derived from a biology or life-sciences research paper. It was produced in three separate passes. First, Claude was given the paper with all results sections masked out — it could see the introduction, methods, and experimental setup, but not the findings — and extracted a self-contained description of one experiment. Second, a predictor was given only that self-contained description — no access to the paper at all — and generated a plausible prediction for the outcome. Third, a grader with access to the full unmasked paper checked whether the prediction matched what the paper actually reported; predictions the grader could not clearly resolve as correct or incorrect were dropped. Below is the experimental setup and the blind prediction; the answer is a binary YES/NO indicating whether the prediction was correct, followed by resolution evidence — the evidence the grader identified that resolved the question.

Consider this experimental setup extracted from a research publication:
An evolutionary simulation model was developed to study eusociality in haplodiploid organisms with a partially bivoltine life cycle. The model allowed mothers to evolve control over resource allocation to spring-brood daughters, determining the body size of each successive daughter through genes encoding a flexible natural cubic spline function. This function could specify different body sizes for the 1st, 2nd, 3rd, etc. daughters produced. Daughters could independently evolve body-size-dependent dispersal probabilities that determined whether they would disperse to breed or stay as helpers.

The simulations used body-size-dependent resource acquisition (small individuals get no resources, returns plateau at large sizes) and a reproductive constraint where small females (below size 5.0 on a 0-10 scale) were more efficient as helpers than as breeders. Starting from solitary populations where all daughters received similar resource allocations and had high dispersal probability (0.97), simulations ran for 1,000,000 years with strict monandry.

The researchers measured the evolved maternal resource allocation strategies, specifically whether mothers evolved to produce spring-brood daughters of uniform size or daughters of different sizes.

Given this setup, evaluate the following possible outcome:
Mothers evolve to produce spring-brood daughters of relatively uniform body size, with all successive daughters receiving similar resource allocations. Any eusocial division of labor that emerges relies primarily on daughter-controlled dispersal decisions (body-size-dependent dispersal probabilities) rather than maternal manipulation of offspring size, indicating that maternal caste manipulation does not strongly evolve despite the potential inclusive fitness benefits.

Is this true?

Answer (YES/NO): YES